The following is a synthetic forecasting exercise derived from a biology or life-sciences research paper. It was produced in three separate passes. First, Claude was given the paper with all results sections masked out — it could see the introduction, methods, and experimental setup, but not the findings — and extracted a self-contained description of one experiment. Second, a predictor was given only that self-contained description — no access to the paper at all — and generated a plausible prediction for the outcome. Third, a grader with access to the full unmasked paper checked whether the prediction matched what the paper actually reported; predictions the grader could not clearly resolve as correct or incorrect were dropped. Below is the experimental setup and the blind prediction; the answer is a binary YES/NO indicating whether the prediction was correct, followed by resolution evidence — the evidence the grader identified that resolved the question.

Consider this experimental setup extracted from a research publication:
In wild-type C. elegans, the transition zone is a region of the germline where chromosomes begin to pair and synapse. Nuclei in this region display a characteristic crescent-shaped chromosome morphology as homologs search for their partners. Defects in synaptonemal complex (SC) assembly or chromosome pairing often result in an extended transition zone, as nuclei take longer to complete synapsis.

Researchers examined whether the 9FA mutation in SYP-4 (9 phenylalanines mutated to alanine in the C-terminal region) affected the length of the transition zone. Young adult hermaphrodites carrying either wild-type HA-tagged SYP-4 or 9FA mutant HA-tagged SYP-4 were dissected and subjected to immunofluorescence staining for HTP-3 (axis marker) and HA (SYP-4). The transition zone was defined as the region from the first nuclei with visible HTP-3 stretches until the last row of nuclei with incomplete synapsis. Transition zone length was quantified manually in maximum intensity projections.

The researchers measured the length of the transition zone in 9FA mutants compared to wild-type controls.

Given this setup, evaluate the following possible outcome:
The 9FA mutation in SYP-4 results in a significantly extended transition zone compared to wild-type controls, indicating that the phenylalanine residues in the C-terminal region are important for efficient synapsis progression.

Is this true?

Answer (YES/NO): NO